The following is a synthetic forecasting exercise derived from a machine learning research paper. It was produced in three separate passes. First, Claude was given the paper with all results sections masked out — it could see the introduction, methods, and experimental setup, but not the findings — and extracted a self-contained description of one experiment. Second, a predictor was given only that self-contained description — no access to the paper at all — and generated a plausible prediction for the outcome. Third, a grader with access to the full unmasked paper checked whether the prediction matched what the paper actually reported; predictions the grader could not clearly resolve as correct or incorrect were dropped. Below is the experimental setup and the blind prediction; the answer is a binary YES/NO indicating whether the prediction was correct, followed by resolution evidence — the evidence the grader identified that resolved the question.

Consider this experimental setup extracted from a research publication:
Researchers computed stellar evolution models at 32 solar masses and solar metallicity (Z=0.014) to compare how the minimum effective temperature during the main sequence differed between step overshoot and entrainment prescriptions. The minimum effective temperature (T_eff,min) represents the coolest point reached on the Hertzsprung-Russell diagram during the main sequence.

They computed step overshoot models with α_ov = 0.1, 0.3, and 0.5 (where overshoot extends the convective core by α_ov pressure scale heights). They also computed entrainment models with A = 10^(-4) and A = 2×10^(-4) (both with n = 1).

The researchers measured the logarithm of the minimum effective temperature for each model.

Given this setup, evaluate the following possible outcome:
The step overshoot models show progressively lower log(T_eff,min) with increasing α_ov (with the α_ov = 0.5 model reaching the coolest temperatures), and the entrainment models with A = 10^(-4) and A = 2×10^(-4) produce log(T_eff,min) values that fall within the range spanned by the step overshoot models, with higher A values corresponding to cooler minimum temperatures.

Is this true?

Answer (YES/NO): YES